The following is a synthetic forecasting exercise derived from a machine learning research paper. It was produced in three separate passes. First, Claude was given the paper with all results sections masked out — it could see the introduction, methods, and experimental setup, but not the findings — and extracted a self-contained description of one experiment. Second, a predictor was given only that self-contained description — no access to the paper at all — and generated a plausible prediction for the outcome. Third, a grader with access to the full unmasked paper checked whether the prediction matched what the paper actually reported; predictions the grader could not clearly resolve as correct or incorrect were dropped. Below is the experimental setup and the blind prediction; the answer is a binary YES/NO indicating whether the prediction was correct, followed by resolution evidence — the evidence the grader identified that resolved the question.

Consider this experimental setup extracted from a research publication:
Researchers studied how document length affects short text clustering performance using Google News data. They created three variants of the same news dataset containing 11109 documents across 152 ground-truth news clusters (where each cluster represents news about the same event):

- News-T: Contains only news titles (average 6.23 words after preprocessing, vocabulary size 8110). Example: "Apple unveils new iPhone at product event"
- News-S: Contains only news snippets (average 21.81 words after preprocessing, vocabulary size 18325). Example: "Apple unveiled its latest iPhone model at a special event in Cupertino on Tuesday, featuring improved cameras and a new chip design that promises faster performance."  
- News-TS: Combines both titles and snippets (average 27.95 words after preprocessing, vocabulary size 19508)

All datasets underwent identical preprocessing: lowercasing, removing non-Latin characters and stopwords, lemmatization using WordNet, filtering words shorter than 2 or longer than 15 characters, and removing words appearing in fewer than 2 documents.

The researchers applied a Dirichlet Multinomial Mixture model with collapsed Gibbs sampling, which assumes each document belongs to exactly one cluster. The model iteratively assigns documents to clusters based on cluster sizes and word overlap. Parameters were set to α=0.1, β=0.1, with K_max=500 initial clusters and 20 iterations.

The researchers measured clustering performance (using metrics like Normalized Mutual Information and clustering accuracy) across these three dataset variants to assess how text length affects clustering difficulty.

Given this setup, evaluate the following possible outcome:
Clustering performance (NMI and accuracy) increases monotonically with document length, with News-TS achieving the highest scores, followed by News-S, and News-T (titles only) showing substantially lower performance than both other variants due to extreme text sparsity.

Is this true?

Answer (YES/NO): NO